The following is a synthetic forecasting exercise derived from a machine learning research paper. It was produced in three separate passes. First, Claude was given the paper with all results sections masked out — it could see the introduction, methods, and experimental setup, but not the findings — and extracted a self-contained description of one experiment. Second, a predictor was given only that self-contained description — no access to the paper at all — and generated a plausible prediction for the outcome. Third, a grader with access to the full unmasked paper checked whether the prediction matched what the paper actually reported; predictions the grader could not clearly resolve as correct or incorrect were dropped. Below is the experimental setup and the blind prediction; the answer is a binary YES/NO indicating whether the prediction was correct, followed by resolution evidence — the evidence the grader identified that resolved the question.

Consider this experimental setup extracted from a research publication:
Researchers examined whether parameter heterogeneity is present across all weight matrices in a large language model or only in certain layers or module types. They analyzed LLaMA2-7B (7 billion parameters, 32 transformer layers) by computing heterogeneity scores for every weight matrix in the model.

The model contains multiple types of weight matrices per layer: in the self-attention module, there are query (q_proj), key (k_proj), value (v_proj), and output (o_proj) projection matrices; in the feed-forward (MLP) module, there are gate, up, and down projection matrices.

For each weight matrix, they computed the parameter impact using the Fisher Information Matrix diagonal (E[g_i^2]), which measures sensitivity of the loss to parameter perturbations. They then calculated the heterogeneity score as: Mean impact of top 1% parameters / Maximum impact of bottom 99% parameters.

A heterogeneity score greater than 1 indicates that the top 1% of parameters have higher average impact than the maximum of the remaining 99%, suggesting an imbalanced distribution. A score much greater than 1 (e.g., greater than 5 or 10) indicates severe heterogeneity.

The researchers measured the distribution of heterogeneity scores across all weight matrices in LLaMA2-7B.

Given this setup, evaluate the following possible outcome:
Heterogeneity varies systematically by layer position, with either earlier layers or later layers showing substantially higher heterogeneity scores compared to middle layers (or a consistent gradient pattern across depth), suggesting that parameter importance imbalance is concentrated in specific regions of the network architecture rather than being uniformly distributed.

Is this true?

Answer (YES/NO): NO